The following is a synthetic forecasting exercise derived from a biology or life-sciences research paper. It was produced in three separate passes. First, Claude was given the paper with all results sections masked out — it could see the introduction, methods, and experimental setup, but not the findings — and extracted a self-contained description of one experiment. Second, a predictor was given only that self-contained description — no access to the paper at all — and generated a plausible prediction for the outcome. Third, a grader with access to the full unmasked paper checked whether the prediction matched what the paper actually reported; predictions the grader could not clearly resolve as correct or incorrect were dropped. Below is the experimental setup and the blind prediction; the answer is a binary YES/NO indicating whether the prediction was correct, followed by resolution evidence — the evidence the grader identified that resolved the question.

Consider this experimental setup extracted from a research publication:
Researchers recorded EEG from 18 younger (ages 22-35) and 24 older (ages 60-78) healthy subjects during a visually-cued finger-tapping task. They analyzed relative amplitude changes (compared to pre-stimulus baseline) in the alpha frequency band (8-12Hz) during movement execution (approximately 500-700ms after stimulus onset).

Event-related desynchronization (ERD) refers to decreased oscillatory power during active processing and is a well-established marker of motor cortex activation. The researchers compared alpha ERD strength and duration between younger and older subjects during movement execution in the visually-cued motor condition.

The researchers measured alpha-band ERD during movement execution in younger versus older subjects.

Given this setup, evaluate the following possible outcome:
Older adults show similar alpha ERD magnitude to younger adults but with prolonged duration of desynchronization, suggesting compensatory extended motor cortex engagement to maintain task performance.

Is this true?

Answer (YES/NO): NO